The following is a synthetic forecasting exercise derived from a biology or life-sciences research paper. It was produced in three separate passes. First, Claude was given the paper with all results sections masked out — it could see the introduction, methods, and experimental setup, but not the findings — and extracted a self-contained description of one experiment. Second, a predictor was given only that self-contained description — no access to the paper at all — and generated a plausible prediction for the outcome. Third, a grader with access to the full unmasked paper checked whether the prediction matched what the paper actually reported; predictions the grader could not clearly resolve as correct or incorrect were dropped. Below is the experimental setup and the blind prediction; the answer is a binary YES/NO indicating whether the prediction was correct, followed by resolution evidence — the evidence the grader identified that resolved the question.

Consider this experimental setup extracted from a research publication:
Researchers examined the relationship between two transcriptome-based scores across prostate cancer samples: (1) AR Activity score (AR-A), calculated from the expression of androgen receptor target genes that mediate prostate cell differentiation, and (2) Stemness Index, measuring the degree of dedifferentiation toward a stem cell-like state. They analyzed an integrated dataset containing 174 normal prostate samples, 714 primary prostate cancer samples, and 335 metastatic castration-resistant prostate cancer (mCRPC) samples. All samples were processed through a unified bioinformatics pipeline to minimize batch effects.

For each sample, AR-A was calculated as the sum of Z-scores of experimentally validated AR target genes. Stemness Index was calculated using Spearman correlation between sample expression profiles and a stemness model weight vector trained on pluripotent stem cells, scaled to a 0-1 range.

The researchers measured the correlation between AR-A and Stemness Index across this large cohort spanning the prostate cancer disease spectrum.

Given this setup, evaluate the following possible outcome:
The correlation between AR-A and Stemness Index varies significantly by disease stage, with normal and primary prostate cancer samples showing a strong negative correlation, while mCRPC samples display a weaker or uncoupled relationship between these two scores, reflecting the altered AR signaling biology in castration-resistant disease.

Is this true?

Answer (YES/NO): NO